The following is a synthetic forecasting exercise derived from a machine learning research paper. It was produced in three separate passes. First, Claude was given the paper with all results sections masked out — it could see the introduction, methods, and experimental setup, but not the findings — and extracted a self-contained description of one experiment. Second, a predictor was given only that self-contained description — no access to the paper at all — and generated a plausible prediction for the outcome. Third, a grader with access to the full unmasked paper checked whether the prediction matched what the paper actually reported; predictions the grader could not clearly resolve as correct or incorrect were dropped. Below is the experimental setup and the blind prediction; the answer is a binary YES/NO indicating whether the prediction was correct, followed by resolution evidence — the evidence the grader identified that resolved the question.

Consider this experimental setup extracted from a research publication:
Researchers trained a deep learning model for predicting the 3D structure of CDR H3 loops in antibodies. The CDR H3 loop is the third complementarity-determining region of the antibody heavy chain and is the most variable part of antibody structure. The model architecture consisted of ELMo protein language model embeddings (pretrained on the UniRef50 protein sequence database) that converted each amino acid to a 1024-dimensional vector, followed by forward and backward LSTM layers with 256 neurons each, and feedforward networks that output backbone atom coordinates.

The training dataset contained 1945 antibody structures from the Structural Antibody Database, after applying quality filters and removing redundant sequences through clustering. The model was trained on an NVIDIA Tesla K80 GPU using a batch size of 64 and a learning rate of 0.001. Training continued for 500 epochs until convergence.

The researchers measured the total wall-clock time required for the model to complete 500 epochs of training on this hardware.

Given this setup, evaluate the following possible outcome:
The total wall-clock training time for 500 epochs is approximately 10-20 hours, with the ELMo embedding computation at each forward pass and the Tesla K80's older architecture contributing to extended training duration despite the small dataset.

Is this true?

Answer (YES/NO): NO